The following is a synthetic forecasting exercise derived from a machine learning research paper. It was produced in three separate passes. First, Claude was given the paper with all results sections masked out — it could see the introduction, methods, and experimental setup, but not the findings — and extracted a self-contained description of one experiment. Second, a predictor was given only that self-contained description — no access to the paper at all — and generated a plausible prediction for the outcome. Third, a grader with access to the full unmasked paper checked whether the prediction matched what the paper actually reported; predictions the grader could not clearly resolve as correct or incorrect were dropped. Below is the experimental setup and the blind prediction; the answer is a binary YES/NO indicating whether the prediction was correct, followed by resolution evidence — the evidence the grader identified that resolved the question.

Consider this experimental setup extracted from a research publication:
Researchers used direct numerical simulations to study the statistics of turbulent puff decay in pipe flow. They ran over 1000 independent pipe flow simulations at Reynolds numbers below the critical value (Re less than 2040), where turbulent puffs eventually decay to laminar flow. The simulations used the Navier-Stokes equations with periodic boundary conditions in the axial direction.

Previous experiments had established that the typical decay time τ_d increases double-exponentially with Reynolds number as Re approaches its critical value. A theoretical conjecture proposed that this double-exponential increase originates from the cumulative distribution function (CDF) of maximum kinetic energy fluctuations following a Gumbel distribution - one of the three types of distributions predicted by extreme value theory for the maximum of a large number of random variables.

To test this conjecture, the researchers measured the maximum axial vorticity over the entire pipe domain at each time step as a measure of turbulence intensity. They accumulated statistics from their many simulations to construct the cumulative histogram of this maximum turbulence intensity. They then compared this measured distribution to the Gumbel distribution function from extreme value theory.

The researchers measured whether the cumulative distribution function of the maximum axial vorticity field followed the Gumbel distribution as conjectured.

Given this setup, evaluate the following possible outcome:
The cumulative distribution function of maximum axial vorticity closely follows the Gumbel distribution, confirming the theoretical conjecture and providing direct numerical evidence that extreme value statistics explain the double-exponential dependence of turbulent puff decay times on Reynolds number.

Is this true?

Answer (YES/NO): YES